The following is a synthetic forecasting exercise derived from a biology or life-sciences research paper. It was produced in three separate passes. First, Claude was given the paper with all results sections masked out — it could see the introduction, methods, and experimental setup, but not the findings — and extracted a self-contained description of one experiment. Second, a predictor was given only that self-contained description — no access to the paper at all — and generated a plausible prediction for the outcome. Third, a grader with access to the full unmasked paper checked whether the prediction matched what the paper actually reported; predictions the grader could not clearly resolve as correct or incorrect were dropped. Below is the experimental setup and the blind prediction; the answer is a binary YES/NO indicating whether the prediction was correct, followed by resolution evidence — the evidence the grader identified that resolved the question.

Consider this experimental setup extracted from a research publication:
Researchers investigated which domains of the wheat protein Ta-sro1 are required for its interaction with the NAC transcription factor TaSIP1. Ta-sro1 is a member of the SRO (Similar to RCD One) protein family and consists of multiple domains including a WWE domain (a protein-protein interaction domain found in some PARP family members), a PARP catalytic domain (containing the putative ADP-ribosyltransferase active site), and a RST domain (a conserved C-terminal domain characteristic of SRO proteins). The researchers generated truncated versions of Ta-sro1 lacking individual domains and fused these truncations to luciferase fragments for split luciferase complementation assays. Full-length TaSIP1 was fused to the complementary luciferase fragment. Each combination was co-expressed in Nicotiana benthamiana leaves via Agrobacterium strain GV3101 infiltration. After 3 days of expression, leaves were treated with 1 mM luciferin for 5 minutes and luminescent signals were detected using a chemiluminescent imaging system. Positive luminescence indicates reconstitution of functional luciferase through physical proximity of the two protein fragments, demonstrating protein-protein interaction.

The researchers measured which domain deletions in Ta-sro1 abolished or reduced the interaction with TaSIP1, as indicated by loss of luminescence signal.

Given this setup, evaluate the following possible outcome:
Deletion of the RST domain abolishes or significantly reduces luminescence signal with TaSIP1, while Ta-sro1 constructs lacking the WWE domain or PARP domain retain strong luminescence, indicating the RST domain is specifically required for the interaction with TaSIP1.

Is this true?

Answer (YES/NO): NO